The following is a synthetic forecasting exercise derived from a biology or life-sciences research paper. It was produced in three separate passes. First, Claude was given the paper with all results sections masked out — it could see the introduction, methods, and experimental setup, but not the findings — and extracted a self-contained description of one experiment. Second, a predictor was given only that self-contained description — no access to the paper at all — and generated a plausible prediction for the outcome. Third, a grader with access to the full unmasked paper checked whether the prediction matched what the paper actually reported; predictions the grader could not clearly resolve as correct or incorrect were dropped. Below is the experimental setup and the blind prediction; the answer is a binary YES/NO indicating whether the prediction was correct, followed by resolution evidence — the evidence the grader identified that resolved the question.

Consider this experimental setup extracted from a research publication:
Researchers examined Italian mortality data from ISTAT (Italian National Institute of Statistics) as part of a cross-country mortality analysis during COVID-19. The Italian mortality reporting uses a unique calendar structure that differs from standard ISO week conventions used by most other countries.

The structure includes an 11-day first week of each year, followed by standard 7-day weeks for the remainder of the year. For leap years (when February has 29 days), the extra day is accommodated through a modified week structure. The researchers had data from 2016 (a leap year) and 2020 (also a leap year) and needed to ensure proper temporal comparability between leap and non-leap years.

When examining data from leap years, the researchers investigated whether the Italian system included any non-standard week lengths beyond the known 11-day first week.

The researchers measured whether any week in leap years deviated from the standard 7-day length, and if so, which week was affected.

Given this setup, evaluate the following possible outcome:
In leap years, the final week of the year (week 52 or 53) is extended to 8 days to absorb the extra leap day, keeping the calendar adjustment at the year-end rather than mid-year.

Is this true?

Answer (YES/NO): NO